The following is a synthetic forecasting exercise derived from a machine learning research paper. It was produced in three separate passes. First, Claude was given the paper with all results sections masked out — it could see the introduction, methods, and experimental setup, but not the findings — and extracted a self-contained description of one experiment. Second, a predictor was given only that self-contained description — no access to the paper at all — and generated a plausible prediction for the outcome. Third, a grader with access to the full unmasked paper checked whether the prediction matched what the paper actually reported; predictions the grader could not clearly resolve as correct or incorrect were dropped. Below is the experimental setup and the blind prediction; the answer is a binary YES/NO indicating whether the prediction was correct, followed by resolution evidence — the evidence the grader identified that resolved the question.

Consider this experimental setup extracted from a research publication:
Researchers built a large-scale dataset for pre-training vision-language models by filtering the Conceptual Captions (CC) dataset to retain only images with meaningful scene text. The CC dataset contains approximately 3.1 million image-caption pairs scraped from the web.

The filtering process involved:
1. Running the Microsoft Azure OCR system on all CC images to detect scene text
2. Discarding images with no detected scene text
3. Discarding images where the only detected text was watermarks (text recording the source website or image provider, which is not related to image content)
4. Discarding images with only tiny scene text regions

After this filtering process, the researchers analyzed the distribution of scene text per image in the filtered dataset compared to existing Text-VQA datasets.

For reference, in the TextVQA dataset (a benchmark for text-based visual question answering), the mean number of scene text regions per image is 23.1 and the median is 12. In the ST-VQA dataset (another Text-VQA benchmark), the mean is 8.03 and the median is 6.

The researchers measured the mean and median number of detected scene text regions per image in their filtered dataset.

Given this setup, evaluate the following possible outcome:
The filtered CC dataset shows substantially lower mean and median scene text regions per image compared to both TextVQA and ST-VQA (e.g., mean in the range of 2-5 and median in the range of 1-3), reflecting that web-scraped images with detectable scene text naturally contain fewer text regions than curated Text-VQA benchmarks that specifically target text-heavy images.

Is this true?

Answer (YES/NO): NO